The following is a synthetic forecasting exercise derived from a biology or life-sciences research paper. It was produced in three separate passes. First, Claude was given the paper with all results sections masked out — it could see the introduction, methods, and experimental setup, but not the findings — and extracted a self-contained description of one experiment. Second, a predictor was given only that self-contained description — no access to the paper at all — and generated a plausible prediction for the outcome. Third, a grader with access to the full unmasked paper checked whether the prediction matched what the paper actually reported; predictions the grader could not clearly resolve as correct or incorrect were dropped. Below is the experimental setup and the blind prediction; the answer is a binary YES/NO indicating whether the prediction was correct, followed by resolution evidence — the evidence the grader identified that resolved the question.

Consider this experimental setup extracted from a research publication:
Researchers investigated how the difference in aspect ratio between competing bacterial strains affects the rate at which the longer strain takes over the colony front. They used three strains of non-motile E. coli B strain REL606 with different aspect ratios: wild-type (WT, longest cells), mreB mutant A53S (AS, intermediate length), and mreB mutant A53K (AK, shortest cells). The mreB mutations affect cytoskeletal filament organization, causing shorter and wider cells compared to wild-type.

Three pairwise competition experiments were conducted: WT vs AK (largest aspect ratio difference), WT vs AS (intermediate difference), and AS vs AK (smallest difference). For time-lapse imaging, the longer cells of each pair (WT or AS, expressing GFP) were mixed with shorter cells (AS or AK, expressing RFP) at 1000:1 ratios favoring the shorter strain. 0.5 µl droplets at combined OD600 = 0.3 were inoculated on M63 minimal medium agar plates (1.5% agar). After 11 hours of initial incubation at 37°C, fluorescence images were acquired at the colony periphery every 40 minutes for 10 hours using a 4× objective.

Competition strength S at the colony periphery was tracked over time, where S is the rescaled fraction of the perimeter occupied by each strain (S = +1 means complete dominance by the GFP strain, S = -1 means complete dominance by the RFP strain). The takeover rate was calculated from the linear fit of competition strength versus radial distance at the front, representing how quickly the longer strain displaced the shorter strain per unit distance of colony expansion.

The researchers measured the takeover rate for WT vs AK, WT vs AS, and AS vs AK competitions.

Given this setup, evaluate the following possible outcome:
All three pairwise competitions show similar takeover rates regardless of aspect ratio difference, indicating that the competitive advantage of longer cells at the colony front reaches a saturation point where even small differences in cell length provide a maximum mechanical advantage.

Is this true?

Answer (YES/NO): NO